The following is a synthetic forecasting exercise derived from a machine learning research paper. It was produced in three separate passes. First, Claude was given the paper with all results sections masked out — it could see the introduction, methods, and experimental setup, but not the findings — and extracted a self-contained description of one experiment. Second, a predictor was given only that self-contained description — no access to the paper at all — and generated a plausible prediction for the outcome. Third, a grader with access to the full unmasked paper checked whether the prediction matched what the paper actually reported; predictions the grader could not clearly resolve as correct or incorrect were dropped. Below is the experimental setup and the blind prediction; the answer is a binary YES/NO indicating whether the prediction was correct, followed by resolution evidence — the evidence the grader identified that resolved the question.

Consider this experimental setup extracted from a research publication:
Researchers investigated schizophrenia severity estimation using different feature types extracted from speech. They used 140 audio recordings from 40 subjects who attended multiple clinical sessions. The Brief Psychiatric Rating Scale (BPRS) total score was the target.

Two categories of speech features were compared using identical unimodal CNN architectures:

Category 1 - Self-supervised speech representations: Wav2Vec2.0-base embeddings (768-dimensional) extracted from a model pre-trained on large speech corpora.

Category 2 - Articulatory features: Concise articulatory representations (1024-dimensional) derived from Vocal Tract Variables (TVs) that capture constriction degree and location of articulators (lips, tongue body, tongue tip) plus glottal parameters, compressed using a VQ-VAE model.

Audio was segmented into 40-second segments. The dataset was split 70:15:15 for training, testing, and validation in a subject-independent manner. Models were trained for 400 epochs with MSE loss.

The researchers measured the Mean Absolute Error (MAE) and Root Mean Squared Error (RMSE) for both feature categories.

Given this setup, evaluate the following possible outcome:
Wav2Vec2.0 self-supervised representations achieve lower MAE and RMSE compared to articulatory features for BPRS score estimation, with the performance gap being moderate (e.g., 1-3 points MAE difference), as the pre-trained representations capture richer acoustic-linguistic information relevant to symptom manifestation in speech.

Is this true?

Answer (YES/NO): NO